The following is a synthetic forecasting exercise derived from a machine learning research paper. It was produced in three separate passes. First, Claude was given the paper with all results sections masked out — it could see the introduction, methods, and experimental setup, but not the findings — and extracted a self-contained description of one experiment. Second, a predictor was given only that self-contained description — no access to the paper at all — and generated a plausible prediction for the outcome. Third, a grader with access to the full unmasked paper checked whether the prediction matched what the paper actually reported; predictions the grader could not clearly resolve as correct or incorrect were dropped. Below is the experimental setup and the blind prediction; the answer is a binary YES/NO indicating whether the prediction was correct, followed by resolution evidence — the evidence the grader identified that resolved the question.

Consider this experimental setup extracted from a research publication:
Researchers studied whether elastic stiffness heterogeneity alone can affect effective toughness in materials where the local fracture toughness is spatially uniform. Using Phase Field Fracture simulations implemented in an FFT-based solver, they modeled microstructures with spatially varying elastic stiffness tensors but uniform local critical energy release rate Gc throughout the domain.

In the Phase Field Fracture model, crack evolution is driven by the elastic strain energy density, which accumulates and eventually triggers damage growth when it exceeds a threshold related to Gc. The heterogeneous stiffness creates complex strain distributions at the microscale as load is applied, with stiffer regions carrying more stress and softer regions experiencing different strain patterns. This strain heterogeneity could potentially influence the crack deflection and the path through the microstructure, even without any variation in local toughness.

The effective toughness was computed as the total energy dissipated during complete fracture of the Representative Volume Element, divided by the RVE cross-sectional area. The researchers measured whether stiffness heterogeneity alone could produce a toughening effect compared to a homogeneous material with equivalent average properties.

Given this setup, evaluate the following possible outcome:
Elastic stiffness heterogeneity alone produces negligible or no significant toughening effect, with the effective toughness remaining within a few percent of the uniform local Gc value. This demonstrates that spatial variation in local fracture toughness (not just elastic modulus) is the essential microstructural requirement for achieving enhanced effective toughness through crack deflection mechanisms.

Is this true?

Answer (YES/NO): NO